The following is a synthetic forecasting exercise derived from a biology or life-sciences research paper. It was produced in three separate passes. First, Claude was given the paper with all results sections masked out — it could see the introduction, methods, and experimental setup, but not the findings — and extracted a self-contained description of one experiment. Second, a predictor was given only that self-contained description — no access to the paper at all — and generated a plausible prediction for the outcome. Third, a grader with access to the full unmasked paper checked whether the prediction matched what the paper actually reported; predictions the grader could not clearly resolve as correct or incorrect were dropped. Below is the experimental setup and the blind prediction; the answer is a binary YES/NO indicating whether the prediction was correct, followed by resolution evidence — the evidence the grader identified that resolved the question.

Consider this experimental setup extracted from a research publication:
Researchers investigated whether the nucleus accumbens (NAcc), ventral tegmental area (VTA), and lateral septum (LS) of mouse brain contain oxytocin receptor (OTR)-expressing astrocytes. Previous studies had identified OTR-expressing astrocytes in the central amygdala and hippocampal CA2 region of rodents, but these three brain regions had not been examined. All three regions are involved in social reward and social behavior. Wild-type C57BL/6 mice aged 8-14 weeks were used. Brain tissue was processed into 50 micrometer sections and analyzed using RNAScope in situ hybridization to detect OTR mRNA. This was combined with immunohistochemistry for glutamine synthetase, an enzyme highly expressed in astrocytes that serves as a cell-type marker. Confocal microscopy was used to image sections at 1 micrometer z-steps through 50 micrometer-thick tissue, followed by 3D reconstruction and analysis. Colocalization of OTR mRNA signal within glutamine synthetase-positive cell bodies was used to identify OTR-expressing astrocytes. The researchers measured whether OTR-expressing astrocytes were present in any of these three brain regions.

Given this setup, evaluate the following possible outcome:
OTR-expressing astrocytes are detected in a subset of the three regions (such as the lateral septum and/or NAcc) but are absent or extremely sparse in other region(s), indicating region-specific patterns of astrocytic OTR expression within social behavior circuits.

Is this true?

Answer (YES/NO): NO